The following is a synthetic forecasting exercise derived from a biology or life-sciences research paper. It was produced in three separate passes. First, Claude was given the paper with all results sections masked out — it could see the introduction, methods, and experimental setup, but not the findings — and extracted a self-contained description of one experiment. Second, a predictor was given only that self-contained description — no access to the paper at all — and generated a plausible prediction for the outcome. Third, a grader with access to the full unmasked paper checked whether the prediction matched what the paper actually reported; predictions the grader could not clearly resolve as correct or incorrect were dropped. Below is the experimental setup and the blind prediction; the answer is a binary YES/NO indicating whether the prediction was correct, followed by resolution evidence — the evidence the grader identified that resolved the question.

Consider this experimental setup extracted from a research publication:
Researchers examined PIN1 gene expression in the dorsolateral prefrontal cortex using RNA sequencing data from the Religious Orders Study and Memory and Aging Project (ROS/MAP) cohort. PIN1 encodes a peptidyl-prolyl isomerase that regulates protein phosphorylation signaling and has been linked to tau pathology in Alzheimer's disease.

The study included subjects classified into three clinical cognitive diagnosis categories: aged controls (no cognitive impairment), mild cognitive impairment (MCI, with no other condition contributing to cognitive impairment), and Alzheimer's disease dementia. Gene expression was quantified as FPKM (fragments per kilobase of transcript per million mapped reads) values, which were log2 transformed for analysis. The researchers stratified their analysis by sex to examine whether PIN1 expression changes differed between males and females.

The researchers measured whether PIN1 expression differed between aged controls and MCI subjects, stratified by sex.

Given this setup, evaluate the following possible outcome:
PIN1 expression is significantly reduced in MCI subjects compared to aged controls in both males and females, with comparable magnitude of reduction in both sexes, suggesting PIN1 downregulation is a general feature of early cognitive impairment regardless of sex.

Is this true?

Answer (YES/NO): NO